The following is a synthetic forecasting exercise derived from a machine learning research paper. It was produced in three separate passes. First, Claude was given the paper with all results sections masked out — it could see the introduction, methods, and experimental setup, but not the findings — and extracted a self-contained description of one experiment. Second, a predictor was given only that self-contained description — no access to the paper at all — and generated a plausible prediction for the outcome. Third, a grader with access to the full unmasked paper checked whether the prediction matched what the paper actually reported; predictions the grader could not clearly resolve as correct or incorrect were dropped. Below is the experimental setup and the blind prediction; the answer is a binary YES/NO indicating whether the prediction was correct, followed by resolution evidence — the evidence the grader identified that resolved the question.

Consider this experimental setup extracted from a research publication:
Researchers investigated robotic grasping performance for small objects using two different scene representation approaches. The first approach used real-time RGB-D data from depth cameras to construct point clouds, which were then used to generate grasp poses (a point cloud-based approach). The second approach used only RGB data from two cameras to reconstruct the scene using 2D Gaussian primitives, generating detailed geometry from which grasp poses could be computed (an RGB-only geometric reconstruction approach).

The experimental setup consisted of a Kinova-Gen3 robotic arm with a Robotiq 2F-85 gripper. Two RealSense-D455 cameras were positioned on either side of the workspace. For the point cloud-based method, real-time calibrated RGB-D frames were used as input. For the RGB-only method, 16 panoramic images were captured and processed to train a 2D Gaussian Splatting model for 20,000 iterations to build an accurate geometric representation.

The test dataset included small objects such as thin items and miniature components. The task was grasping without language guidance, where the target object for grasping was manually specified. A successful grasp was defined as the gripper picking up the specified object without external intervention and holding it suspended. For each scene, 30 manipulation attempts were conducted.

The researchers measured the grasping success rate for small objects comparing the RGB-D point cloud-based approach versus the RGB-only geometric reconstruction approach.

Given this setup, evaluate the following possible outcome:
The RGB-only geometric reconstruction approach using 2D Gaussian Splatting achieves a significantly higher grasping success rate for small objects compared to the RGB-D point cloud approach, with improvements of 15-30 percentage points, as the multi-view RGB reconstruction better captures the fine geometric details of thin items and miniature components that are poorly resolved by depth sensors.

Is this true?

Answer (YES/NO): NO